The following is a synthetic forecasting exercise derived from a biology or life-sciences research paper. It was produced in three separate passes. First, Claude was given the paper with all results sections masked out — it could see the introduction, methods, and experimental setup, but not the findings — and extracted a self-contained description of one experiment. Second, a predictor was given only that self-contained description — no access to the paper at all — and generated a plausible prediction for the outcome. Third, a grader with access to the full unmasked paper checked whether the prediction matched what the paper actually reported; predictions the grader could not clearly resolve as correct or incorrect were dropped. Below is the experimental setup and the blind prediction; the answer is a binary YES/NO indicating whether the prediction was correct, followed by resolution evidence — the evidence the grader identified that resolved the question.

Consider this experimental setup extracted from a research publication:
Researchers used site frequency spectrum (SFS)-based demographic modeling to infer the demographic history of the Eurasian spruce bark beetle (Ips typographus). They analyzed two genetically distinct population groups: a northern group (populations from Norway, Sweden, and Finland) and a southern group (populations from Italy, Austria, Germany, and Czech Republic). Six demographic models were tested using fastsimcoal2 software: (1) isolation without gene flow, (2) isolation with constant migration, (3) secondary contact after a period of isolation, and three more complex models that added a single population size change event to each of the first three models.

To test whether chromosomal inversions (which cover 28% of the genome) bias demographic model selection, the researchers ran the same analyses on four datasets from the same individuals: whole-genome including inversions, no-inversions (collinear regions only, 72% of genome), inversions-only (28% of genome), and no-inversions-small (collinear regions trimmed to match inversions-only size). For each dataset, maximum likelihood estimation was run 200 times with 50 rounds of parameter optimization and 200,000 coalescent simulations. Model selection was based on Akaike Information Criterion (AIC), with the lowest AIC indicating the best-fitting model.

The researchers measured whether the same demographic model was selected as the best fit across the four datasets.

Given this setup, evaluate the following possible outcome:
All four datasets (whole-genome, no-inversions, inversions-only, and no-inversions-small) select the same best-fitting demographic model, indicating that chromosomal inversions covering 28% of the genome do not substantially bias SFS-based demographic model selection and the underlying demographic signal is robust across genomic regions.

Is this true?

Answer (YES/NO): YES